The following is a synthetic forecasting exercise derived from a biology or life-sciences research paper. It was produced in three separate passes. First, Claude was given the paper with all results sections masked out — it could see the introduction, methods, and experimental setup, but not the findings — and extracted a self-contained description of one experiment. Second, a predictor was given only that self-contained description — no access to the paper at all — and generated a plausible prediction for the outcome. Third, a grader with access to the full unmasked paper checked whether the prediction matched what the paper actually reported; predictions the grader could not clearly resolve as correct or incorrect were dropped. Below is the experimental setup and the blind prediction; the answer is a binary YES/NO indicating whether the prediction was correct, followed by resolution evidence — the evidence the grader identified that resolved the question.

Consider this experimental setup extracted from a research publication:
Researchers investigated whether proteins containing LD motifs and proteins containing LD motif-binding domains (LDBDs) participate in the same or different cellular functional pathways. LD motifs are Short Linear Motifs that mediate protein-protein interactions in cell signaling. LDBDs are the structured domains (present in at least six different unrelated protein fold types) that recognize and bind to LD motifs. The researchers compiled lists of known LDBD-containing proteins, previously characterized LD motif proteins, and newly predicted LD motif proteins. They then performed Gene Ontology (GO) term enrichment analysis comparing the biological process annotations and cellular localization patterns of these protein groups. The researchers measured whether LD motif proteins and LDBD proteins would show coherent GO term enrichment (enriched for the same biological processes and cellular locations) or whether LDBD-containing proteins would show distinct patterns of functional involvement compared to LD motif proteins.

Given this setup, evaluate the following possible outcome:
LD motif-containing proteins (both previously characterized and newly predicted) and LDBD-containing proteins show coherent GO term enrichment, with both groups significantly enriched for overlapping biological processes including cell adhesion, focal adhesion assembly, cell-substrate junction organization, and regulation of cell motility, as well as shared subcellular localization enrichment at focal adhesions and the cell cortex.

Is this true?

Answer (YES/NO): NO